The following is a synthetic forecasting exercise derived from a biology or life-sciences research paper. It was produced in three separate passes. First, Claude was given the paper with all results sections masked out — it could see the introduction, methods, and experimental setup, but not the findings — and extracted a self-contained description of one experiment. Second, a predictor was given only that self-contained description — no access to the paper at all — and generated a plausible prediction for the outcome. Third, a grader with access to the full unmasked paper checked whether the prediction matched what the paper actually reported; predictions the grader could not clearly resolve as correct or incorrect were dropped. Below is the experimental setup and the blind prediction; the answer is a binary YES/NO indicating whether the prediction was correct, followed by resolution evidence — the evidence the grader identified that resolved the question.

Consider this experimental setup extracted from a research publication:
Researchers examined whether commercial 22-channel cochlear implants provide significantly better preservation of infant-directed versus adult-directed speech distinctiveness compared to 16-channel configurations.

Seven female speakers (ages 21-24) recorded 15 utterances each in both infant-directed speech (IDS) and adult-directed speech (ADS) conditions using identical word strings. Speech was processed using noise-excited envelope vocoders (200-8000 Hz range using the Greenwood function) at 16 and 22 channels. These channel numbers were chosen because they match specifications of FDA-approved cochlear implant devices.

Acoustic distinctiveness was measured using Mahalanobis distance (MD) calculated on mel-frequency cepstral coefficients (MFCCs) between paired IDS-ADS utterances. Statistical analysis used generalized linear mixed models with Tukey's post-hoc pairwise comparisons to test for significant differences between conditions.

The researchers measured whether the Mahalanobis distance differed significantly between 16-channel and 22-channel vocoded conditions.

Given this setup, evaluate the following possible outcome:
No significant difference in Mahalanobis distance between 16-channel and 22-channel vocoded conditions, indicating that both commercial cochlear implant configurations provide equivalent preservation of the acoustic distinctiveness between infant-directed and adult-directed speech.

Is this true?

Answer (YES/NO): YES